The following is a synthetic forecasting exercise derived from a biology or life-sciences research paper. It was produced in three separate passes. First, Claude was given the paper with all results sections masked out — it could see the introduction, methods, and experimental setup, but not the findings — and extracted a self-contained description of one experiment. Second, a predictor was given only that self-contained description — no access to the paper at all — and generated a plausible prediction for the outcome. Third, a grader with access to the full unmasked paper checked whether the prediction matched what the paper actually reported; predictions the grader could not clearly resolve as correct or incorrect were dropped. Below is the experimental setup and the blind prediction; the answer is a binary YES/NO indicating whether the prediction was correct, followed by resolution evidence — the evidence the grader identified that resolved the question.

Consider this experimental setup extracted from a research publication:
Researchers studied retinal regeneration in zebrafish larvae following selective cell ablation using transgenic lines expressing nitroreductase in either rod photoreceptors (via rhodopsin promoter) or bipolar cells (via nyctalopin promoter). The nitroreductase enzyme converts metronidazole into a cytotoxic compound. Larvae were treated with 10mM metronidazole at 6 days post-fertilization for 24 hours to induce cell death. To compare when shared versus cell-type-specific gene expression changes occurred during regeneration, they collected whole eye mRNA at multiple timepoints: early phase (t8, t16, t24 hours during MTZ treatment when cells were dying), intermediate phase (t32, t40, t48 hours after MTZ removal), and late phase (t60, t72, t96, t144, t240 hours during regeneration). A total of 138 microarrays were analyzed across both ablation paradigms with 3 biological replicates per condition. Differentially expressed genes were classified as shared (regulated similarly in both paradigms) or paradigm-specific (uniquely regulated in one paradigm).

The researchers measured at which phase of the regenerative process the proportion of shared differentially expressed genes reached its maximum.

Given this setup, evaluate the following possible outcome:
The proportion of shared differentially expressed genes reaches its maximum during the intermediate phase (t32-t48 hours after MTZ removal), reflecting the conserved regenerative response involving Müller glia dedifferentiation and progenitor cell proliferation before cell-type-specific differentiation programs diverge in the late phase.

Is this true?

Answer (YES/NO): YES